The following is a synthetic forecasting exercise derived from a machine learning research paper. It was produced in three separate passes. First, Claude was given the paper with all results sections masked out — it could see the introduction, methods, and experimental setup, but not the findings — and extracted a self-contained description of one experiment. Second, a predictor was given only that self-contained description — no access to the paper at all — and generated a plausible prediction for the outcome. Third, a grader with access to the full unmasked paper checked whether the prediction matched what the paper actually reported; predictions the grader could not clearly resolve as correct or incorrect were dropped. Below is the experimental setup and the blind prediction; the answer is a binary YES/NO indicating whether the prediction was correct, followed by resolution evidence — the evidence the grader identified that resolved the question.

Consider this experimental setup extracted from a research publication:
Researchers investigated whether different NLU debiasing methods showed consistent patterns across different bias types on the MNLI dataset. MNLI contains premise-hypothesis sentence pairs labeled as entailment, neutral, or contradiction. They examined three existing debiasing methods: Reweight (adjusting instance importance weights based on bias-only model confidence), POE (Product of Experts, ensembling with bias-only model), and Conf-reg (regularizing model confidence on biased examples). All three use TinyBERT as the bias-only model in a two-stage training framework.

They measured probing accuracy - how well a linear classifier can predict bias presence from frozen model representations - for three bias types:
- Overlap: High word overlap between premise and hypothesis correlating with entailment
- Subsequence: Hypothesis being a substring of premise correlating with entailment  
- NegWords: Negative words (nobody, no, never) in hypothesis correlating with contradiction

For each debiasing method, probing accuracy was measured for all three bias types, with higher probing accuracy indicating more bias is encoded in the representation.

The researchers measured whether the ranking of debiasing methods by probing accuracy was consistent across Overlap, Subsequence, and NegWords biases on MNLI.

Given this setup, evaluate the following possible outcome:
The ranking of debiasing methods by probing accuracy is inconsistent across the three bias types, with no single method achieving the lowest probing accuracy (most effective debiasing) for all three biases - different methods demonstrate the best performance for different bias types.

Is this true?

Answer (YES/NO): YES